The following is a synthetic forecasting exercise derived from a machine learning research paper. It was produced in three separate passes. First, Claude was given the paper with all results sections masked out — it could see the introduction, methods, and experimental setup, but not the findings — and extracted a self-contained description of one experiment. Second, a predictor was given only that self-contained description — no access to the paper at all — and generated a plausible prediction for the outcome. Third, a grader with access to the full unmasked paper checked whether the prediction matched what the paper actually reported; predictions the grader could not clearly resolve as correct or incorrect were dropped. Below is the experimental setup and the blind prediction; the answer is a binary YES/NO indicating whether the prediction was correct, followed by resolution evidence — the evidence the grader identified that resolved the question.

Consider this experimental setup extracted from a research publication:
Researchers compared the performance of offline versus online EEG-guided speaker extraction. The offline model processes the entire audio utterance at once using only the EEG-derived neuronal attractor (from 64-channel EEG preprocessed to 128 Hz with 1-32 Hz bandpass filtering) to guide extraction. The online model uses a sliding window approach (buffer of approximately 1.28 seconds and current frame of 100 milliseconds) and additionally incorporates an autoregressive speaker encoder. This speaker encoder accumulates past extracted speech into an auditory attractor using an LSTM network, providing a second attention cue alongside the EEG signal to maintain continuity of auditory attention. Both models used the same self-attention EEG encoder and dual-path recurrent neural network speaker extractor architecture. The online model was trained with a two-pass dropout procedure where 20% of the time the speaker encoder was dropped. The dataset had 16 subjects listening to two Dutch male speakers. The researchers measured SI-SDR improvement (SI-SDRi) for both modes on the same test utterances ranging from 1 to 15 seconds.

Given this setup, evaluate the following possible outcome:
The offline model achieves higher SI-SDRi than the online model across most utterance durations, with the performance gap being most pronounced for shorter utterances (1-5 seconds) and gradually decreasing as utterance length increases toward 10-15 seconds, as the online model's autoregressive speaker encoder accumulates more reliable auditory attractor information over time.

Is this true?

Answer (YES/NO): NO